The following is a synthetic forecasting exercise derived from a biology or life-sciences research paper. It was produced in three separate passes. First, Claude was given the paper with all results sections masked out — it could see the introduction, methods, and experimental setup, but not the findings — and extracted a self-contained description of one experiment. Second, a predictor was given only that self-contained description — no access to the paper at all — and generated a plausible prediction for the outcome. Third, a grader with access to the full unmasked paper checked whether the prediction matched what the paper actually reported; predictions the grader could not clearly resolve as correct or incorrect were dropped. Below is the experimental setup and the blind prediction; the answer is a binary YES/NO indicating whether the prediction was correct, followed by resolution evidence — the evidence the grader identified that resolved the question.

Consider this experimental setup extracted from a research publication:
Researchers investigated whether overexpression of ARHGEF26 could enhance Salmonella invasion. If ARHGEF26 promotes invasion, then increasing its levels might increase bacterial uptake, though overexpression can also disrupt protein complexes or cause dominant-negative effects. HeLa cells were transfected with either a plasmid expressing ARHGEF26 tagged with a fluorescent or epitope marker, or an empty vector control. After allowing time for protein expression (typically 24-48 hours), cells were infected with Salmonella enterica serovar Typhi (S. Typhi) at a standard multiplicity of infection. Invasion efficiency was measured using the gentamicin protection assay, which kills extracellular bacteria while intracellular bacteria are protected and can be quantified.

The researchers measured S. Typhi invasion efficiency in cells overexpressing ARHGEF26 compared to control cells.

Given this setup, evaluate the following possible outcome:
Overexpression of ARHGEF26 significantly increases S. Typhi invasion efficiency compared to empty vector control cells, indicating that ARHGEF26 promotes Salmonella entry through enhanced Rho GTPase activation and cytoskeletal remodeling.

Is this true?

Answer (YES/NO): YES